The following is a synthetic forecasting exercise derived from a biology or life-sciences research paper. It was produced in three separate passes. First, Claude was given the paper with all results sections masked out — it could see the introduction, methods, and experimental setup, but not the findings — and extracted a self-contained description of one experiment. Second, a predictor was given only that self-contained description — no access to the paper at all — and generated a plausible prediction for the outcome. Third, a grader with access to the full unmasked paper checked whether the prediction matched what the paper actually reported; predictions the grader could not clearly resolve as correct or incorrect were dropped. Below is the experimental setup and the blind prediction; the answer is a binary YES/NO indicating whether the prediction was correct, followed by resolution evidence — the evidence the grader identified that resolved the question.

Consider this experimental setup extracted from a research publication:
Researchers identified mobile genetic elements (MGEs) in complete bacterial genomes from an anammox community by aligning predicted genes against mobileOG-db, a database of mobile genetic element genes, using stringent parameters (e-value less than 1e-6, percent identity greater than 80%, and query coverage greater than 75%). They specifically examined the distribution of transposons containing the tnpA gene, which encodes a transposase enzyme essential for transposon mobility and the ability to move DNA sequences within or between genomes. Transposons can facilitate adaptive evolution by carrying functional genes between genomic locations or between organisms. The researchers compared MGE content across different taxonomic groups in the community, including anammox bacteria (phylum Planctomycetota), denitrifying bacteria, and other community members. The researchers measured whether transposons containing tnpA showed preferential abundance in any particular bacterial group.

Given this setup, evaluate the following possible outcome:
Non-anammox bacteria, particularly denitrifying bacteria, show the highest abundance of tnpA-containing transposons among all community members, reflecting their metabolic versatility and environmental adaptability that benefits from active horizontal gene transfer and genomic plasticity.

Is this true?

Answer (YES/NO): NO